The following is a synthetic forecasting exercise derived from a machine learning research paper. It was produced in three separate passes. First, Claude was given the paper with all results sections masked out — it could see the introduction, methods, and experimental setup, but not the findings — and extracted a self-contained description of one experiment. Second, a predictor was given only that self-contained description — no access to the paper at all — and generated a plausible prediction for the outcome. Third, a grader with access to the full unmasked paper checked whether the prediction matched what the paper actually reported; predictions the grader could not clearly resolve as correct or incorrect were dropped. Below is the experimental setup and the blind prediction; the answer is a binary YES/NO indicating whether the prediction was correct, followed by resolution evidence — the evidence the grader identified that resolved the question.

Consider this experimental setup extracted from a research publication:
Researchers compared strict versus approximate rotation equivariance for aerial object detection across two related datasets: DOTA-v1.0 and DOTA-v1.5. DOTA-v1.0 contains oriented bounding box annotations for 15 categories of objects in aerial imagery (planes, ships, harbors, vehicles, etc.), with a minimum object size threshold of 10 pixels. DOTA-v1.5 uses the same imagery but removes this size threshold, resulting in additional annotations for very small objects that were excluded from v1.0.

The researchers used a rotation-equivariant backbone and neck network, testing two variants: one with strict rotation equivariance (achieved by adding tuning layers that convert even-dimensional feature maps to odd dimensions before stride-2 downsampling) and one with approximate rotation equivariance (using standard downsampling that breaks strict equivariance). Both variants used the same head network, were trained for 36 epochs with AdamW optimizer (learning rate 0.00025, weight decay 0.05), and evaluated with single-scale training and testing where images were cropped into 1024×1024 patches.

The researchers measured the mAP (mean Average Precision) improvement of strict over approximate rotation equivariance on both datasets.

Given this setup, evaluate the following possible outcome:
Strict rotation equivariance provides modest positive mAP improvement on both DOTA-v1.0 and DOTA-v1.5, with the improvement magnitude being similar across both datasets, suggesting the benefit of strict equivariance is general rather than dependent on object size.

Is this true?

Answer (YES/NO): NO